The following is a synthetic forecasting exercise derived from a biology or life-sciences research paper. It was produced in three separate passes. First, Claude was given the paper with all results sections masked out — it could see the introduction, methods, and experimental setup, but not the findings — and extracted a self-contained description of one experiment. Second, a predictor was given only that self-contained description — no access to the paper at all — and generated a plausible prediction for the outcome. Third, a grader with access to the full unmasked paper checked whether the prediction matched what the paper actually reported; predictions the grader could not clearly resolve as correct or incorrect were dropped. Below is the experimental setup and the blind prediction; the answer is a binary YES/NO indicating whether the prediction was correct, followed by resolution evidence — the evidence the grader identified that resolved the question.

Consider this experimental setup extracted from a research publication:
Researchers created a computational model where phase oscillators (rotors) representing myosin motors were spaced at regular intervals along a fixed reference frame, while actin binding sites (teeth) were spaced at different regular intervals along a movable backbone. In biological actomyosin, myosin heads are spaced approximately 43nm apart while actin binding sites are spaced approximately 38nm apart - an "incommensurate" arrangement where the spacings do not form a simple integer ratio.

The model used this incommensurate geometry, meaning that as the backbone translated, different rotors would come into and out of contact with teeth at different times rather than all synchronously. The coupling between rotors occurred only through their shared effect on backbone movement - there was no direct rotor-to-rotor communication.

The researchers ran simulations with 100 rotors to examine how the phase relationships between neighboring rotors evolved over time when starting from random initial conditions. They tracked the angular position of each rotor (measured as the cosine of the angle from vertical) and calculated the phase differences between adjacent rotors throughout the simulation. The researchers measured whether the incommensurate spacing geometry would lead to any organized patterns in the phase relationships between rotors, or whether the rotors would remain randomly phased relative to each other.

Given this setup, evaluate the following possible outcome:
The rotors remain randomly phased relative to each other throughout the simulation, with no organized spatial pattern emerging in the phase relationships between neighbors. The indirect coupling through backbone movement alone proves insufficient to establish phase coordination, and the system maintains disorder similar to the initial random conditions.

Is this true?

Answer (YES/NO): NO